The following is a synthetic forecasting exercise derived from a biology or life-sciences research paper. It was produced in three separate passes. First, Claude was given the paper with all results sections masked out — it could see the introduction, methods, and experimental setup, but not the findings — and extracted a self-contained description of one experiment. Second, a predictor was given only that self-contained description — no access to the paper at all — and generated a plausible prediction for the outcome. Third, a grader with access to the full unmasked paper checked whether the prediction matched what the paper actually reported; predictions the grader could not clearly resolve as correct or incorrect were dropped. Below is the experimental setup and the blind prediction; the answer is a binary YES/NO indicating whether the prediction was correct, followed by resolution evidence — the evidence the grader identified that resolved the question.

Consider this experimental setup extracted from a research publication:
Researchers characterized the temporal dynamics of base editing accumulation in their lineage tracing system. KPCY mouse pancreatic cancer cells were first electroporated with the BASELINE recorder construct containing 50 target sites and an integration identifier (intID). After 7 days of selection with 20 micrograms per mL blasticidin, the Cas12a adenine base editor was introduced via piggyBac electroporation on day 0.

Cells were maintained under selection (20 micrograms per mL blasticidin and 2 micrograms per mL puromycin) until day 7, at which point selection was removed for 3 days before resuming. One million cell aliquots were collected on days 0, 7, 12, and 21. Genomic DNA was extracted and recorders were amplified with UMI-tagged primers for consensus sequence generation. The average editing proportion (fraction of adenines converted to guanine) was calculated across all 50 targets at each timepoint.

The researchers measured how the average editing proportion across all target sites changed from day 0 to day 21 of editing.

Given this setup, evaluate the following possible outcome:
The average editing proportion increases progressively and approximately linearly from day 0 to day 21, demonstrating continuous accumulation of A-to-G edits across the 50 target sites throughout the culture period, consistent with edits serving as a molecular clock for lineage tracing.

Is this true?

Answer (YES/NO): NO